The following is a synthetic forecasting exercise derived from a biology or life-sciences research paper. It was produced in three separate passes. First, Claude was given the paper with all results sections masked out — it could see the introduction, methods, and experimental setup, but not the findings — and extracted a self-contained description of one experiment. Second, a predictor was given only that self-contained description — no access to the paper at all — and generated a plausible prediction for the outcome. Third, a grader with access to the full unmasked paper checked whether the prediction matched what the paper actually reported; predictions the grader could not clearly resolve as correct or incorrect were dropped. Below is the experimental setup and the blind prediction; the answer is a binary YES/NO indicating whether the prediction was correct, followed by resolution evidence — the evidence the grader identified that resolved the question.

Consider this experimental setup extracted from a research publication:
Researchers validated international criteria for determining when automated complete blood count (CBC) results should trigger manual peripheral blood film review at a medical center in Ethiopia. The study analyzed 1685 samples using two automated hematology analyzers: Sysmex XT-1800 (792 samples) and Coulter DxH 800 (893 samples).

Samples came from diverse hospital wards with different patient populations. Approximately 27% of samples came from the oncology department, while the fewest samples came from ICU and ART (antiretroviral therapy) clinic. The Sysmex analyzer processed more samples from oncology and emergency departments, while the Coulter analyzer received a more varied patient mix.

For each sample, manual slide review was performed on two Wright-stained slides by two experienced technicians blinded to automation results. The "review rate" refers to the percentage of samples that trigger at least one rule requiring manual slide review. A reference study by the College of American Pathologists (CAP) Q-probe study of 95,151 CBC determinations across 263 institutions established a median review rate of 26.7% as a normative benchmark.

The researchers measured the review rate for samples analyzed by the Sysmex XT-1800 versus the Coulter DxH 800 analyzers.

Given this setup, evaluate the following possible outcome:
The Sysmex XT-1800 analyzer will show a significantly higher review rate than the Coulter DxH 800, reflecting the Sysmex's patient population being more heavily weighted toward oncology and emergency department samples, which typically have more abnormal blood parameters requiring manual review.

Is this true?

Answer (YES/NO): YES